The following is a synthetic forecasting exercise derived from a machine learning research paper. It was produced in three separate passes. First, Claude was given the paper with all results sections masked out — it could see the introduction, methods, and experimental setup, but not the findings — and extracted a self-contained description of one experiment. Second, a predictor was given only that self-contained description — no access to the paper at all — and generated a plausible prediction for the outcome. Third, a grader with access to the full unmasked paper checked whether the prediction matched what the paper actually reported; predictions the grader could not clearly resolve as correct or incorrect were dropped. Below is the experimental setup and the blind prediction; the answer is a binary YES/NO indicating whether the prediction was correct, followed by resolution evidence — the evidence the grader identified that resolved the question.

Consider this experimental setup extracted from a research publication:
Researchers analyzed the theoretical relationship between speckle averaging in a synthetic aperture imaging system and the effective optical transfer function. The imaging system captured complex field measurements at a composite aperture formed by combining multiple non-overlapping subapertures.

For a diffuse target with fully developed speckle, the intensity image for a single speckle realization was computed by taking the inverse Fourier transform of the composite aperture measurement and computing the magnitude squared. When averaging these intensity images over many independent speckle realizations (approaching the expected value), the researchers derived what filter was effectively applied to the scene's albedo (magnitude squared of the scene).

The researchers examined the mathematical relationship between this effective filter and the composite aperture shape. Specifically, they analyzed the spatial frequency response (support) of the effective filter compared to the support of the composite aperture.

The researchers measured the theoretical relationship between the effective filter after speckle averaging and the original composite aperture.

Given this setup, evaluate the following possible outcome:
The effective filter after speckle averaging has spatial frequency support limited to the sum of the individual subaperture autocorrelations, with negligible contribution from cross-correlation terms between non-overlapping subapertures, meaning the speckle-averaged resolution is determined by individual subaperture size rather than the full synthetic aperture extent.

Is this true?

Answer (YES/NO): NO